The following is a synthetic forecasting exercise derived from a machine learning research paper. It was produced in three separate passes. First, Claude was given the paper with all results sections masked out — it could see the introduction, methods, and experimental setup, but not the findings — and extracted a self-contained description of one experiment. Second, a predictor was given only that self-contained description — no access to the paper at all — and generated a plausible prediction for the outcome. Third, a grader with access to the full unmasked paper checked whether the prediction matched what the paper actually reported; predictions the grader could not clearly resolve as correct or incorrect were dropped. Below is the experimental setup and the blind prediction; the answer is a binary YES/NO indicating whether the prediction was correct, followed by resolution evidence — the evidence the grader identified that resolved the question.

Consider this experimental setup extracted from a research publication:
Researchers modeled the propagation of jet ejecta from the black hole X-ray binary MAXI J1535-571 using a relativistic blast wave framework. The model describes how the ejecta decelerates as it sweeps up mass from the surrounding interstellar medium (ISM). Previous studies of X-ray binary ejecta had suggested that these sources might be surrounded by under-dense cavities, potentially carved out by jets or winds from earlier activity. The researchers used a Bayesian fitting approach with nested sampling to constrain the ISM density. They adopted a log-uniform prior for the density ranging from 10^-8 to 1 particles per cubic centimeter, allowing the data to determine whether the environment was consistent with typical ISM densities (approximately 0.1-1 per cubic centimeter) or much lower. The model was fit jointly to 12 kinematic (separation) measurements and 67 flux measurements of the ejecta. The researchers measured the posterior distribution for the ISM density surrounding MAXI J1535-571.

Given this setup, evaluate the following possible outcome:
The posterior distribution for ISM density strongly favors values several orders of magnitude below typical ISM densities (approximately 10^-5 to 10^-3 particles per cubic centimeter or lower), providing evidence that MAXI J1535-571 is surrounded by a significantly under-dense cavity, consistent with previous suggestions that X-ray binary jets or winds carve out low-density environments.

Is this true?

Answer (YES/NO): YES